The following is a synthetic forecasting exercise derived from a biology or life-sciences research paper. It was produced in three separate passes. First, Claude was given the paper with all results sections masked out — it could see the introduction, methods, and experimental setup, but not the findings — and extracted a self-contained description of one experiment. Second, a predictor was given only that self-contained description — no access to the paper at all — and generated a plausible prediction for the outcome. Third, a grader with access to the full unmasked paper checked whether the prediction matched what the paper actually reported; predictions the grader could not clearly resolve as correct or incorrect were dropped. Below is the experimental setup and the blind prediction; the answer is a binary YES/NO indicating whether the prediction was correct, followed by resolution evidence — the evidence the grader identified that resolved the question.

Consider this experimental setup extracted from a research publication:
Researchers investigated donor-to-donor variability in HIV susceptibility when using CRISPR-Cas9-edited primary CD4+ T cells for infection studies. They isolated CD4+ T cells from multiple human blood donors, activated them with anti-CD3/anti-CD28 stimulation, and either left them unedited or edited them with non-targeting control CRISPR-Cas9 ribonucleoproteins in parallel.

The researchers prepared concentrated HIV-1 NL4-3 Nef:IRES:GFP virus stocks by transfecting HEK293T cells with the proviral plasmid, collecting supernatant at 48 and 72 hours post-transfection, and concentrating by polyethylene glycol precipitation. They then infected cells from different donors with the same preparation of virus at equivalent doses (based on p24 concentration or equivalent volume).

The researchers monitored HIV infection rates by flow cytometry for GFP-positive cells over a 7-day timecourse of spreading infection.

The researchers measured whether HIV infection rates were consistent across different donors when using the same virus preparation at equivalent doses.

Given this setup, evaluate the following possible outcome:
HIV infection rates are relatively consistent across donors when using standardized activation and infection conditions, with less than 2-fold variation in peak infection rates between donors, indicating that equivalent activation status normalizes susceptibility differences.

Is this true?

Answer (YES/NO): NO